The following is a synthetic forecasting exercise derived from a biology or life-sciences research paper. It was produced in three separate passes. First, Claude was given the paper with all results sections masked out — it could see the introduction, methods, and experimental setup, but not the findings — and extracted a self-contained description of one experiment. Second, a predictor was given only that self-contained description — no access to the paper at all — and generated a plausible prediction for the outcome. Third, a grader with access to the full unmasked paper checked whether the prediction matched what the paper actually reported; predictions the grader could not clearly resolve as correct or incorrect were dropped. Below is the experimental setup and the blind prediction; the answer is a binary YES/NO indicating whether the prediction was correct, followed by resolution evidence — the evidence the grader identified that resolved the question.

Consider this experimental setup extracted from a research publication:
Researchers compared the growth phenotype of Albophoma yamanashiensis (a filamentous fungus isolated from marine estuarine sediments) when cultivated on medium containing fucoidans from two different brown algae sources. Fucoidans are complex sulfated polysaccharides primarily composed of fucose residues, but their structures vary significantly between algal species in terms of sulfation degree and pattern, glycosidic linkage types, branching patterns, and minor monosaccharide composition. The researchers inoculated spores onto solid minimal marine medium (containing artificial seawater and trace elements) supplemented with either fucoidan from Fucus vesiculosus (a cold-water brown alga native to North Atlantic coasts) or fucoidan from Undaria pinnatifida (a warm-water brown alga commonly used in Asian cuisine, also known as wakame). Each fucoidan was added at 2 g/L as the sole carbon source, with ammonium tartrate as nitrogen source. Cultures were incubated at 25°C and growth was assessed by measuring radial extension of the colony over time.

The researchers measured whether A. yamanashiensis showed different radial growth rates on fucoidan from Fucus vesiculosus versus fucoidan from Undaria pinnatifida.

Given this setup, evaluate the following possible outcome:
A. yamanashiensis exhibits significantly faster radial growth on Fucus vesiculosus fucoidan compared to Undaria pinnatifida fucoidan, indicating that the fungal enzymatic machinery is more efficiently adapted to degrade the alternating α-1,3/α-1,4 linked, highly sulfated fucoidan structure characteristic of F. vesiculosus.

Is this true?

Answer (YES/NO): NO